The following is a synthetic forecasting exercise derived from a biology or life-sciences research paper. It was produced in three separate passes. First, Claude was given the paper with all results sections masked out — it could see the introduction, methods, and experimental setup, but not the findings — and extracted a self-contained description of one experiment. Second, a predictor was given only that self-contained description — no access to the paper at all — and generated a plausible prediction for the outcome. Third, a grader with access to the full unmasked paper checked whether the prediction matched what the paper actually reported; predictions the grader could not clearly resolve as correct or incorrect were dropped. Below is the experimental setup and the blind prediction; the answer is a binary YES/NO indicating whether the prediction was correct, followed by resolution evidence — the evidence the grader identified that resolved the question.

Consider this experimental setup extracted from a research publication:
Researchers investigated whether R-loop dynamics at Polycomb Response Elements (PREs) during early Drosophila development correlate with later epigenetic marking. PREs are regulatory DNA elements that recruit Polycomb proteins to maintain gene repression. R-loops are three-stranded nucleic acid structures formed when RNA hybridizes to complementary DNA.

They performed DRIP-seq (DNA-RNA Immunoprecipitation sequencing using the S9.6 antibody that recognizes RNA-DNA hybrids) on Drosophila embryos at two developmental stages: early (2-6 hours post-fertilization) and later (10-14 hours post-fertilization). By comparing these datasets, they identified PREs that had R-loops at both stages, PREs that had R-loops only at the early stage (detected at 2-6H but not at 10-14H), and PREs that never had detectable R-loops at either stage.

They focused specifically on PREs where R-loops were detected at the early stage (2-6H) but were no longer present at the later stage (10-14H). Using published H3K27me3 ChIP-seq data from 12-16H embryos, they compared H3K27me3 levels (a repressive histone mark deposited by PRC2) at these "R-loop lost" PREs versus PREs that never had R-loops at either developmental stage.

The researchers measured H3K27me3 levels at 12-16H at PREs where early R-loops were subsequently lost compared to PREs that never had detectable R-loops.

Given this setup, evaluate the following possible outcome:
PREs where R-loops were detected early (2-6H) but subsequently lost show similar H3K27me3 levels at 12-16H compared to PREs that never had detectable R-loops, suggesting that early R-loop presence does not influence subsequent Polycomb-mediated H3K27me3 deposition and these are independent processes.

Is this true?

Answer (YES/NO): NO